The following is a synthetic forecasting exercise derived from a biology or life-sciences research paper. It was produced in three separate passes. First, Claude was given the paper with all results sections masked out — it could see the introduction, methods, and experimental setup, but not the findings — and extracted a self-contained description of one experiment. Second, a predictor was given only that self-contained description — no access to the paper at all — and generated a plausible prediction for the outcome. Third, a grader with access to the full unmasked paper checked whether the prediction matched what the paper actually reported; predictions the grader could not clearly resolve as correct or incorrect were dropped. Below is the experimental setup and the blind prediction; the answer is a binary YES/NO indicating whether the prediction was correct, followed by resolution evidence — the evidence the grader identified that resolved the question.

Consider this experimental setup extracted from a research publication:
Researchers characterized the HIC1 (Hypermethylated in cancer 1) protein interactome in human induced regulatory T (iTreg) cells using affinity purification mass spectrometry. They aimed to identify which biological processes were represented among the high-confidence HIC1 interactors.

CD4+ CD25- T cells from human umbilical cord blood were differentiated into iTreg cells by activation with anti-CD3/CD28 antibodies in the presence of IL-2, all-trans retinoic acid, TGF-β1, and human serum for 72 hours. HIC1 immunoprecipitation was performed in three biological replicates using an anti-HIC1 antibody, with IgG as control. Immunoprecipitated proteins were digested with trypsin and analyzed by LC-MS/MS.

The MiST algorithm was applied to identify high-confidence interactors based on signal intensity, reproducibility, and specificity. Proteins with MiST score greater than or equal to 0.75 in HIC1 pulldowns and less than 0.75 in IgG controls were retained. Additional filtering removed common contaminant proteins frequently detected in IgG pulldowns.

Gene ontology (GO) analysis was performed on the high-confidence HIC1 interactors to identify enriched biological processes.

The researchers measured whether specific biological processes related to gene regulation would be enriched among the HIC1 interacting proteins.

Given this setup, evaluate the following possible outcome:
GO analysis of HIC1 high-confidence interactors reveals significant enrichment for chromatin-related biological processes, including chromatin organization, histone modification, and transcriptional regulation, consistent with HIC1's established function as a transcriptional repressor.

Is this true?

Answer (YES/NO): NO